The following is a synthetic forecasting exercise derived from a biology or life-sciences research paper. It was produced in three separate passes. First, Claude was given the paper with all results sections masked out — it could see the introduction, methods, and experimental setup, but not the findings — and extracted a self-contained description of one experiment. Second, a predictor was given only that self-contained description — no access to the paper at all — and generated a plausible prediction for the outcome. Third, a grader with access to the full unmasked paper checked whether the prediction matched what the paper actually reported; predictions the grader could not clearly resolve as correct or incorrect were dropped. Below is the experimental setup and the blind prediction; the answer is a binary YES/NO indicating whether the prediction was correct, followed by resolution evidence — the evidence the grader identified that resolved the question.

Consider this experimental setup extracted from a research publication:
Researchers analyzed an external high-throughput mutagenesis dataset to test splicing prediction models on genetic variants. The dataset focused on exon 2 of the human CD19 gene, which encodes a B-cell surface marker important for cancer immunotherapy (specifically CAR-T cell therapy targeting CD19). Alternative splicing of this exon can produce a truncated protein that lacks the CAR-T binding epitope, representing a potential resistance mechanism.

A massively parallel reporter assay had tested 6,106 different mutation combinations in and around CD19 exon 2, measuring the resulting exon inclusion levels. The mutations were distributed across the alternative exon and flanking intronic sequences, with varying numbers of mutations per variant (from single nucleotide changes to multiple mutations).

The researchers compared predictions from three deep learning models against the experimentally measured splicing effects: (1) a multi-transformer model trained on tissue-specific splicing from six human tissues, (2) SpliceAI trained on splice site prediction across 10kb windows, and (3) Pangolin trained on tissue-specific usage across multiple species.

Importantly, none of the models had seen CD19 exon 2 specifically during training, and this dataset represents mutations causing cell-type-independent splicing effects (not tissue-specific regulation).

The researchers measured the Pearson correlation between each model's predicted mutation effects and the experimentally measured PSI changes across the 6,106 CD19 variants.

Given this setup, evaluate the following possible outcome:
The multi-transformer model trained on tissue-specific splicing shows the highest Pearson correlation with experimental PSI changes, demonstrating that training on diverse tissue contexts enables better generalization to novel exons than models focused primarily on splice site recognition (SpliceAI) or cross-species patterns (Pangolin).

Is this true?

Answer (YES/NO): YES